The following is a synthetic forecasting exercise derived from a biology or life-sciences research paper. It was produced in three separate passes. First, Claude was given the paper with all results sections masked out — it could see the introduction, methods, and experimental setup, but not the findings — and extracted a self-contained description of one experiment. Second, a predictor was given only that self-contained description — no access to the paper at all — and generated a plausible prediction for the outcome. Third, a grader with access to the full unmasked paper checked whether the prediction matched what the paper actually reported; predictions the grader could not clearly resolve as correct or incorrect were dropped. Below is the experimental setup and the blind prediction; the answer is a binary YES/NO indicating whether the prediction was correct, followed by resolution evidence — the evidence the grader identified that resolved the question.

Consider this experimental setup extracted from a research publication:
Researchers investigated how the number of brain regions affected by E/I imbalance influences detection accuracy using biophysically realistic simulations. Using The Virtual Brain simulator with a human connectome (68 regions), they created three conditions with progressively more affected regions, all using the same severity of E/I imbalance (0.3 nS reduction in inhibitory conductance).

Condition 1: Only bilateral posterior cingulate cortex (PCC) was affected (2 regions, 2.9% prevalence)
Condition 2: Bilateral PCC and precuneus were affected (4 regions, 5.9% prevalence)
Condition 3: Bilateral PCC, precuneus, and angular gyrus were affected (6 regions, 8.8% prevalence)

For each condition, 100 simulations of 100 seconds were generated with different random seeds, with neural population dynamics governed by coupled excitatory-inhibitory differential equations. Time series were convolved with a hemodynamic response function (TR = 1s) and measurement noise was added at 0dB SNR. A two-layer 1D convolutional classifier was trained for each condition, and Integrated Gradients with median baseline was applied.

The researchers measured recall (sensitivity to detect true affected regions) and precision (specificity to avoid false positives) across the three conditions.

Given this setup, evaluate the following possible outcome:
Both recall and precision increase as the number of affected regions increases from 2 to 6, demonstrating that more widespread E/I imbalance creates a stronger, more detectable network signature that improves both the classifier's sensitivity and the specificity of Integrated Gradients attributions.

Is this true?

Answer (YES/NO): NO